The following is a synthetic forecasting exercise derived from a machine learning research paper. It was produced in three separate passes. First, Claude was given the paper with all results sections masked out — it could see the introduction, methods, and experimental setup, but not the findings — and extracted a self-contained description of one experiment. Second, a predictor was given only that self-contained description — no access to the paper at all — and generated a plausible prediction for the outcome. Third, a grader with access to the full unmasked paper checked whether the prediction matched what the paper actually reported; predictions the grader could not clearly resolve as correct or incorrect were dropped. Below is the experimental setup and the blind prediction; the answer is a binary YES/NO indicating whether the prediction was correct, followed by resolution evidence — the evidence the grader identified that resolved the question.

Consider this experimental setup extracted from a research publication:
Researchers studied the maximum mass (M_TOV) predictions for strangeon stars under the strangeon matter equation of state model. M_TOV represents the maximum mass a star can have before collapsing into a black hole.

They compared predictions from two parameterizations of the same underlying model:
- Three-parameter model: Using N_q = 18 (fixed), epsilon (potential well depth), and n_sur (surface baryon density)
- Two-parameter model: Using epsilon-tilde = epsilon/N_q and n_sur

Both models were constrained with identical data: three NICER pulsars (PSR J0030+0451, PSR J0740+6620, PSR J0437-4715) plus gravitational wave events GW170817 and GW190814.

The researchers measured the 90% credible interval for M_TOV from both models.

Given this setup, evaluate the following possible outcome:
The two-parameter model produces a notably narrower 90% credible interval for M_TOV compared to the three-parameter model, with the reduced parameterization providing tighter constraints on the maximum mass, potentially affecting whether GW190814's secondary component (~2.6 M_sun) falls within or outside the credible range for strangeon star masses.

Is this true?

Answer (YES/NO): NO